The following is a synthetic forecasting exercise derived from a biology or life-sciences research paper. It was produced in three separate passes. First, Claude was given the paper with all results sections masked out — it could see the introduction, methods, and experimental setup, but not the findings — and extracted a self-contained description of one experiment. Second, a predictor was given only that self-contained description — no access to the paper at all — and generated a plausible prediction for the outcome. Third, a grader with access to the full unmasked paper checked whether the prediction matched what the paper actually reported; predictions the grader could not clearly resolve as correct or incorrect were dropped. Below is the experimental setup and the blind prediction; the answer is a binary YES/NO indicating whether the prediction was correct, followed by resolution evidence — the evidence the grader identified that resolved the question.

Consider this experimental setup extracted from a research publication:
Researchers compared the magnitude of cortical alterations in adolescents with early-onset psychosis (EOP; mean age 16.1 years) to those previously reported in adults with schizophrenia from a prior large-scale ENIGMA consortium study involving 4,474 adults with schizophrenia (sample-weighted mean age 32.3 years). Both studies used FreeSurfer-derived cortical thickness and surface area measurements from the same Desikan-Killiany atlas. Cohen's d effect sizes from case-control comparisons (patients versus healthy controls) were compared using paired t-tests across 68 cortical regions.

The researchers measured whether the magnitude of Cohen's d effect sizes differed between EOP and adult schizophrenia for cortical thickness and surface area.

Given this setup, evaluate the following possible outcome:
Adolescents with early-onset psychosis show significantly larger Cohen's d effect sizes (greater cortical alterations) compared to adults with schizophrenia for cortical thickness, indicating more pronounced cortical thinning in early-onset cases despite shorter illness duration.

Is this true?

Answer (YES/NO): NO